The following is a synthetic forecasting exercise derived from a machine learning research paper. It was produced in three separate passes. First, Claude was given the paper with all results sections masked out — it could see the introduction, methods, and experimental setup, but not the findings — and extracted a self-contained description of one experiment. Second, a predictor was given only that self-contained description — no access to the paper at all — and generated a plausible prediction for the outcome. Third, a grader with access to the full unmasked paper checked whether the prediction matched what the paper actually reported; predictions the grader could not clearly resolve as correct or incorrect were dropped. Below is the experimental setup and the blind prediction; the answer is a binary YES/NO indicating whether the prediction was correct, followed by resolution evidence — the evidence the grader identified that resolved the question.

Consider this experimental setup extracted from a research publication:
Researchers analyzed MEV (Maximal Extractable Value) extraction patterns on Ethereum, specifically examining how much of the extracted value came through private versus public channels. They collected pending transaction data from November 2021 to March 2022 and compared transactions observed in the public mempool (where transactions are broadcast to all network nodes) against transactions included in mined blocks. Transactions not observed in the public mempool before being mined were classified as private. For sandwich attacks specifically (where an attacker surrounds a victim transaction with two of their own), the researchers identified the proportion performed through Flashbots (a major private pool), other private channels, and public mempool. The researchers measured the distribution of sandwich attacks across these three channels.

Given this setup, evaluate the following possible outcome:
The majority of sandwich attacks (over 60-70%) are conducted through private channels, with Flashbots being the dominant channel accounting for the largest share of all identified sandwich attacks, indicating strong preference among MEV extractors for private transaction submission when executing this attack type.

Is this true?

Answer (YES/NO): YES